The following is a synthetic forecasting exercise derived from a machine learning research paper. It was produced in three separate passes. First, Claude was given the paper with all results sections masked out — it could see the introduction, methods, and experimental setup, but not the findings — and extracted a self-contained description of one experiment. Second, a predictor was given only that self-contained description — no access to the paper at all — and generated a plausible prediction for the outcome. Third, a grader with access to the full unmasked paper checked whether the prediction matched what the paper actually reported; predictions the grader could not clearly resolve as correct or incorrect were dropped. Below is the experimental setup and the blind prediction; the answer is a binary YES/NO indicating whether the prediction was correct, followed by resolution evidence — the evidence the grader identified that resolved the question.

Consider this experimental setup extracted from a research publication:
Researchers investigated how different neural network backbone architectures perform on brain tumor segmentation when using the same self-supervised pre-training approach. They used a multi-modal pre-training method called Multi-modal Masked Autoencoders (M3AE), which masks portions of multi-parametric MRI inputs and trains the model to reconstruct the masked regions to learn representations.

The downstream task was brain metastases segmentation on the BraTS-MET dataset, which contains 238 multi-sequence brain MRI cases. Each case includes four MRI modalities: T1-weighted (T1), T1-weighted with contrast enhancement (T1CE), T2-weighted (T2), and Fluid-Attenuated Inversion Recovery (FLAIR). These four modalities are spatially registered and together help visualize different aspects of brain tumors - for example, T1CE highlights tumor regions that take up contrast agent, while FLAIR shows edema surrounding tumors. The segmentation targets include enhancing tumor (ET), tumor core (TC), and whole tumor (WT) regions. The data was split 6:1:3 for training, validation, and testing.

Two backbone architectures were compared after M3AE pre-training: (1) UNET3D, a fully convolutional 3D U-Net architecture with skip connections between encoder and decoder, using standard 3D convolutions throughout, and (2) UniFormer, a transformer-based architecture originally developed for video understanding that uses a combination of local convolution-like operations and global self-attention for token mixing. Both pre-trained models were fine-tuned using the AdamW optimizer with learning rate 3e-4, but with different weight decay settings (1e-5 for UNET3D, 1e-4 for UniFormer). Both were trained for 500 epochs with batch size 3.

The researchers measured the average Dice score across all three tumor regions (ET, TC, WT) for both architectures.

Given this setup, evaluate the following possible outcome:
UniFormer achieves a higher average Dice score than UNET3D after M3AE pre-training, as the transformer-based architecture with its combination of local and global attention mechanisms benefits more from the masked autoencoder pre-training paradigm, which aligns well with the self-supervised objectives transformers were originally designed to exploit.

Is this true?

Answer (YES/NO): YES